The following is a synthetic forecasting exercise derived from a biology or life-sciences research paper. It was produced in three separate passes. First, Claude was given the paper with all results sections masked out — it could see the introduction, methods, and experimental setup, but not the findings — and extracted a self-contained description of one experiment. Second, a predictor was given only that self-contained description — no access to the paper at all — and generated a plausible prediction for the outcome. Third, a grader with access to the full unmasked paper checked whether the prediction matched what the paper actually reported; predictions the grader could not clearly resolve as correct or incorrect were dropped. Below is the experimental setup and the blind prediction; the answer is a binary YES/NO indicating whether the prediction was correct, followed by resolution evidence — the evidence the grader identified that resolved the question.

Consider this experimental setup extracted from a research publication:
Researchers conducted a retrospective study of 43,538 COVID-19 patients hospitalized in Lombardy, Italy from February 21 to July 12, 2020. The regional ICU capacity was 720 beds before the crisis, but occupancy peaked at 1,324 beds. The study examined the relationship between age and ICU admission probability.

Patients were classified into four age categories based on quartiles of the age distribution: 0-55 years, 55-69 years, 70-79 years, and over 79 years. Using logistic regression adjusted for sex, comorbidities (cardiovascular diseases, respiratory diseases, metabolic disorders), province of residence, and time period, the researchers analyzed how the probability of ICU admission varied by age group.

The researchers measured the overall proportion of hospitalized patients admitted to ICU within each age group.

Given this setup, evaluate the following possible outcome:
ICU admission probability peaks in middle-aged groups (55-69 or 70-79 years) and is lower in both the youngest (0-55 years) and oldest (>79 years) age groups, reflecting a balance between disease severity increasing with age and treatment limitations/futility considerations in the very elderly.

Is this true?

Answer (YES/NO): NO